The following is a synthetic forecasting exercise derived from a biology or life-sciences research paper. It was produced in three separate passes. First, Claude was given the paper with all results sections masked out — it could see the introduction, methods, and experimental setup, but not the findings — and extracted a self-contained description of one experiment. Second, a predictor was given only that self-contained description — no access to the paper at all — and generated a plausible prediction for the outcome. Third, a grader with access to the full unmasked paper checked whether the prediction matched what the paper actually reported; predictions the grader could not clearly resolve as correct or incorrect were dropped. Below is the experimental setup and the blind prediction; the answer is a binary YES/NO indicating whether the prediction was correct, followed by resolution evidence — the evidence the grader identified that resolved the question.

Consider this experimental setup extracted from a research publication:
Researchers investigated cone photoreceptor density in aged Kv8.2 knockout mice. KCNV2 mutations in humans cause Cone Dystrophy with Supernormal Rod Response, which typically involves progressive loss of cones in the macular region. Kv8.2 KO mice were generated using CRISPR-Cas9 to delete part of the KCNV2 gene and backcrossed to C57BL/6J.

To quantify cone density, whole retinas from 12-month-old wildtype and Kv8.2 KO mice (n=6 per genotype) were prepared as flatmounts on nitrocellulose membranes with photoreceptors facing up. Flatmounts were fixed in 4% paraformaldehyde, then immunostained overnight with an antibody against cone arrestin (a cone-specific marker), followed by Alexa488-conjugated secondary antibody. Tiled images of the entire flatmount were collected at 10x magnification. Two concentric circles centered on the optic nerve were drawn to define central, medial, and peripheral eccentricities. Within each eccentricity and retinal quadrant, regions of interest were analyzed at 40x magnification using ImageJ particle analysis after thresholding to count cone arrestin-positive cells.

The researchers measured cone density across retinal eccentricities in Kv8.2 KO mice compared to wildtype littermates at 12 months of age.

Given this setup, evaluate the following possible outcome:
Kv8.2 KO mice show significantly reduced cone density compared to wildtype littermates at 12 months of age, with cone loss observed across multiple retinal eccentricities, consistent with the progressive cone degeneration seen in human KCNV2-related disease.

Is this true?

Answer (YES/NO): NO